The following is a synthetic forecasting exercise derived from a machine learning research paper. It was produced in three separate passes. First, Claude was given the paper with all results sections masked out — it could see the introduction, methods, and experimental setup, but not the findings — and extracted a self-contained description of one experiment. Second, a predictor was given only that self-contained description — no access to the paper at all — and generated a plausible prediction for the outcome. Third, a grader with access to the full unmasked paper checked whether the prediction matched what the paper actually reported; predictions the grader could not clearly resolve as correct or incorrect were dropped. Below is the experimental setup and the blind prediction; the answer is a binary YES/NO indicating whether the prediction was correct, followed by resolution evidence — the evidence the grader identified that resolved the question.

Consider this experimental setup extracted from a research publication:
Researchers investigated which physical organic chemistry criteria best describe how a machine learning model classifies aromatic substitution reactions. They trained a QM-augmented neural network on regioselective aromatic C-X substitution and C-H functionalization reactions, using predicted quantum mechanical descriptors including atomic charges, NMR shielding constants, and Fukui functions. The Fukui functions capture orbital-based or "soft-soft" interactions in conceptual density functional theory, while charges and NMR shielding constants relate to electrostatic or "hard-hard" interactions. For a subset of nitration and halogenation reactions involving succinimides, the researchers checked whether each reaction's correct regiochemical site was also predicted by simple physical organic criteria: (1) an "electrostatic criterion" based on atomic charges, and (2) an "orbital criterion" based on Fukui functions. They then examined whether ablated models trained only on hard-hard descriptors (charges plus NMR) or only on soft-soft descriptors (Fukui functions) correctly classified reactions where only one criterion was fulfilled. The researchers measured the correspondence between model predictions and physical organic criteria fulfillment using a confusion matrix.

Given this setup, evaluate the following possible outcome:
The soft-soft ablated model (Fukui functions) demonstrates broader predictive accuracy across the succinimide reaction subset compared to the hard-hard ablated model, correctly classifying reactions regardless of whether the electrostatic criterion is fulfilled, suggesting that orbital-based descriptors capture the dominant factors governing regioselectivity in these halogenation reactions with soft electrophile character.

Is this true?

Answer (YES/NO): NO